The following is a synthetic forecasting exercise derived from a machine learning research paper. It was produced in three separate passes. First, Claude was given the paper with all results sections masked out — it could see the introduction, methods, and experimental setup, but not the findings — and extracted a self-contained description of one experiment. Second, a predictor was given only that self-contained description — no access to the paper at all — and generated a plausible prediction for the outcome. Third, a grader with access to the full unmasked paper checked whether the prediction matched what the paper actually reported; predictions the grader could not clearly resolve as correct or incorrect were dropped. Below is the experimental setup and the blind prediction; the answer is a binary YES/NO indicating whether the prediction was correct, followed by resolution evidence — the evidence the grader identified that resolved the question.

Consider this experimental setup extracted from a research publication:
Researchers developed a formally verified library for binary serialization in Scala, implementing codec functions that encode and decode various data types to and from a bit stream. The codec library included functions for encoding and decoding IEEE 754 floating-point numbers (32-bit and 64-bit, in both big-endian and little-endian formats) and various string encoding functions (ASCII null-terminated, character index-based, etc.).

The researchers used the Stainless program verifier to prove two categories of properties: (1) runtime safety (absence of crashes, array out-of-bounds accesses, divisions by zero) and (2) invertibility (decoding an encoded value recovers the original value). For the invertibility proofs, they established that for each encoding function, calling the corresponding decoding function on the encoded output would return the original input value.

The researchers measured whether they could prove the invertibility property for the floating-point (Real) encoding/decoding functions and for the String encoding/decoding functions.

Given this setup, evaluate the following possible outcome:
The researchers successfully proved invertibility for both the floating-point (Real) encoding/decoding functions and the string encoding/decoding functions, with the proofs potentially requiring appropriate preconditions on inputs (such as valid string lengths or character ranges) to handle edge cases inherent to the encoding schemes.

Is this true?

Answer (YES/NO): NO